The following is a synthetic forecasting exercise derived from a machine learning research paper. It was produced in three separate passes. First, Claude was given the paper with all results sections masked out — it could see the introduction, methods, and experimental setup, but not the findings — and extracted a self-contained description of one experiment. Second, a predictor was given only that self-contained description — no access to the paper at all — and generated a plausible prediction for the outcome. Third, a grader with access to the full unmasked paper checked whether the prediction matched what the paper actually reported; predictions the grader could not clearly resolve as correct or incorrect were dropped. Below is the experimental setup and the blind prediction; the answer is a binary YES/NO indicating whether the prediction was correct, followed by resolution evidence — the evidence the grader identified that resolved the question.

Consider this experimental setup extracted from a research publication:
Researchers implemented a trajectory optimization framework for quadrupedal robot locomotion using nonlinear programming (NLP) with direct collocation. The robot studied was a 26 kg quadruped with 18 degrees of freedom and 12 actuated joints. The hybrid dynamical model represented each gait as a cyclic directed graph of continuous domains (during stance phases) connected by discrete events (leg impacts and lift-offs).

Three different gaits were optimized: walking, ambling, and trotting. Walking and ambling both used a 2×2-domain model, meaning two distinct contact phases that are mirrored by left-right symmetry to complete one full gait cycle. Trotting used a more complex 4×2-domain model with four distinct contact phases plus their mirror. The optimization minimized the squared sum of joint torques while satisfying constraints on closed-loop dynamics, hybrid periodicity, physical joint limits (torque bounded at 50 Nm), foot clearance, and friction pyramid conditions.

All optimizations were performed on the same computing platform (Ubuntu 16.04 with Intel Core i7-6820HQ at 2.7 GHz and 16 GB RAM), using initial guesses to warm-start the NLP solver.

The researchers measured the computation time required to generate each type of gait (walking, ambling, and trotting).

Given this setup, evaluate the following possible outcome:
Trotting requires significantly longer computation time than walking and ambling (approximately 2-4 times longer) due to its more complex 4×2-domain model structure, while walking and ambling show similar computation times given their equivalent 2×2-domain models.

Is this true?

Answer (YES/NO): NO